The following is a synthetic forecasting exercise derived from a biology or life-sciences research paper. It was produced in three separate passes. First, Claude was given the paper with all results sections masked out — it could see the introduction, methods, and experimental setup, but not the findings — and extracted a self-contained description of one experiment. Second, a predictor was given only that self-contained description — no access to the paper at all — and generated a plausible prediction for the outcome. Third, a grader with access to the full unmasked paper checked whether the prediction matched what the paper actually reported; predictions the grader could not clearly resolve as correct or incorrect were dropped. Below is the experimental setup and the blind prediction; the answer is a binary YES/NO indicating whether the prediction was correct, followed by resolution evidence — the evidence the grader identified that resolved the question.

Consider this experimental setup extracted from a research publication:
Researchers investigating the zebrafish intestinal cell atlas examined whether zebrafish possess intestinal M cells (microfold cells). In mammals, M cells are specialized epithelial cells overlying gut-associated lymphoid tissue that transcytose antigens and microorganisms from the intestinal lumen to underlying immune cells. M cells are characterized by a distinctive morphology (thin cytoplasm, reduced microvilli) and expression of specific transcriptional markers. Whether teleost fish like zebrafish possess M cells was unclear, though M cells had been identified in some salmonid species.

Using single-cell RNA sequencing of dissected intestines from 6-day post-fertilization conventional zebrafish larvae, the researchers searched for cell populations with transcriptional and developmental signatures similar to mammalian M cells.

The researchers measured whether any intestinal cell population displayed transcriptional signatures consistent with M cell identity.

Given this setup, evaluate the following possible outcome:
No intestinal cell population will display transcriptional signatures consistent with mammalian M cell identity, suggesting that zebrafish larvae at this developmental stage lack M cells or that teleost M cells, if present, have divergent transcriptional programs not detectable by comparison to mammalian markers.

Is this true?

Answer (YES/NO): NO